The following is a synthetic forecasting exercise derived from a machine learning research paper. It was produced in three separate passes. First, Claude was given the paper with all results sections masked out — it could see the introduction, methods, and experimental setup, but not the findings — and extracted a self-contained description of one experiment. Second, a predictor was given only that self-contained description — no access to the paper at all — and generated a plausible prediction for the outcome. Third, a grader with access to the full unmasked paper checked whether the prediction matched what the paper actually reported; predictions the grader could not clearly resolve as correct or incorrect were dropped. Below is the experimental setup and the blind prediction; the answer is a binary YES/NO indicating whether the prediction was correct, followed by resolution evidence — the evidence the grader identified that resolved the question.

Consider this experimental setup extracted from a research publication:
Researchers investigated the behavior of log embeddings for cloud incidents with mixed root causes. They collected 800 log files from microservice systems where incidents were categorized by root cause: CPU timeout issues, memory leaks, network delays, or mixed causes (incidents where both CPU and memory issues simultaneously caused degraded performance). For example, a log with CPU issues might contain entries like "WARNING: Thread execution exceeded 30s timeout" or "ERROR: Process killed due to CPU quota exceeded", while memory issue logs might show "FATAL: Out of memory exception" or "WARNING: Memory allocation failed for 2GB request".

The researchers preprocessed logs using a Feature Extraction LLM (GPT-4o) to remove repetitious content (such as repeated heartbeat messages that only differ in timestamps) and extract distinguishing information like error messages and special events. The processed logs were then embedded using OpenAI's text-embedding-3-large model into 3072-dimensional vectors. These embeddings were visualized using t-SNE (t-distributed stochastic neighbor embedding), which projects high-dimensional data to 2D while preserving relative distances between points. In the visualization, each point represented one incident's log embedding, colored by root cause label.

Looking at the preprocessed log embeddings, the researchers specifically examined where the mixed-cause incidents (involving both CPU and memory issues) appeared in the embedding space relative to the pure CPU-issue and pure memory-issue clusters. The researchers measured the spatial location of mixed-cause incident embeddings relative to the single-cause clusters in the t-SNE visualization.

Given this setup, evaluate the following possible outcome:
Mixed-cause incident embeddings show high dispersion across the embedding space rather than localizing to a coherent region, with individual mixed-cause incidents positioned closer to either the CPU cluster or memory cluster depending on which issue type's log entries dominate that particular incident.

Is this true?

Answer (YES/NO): NO